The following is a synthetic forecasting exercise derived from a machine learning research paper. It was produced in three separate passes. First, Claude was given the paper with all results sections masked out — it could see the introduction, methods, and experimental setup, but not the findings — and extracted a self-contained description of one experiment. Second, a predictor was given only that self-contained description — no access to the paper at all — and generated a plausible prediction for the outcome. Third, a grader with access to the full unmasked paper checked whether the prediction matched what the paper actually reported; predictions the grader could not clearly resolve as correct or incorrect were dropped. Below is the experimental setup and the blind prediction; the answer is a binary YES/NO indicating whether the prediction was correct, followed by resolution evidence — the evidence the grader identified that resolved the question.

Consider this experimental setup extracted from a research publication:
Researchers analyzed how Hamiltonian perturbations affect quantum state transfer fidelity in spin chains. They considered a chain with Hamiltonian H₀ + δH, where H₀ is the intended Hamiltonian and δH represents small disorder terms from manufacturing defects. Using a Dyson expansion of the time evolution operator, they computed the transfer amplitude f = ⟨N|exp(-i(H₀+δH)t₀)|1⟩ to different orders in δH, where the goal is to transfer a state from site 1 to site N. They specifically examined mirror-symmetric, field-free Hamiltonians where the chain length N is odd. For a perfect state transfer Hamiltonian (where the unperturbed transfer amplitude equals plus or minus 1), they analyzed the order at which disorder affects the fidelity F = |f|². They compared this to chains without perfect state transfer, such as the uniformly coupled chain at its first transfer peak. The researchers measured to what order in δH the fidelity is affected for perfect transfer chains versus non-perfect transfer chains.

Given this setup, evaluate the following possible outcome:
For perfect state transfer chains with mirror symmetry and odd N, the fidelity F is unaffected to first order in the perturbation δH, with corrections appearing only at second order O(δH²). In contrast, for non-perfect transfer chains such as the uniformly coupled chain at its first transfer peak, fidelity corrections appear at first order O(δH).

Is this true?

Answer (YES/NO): YES